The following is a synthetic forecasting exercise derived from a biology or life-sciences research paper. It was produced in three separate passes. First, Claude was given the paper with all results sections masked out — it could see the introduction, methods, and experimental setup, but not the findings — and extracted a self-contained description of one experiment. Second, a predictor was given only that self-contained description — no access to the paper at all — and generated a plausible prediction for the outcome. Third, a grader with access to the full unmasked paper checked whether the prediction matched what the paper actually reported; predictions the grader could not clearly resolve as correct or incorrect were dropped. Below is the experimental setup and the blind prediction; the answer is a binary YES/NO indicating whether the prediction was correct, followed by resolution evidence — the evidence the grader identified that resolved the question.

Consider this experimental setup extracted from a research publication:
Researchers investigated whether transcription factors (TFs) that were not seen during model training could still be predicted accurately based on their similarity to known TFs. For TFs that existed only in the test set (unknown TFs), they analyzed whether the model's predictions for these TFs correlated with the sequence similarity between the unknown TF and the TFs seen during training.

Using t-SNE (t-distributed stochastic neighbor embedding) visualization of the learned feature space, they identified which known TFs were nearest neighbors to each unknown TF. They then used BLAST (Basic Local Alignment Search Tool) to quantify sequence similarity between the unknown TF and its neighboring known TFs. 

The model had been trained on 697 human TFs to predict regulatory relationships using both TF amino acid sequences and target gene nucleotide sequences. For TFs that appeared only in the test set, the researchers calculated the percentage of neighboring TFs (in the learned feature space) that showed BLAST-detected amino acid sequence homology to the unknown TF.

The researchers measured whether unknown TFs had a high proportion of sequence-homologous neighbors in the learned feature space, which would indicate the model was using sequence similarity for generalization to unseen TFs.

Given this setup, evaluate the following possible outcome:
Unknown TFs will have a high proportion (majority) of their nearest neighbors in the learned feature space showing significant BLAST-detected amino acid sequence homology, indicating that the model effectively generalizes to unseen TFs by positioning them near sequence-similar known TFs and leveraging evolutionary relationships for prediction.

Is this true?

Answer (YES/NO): NO